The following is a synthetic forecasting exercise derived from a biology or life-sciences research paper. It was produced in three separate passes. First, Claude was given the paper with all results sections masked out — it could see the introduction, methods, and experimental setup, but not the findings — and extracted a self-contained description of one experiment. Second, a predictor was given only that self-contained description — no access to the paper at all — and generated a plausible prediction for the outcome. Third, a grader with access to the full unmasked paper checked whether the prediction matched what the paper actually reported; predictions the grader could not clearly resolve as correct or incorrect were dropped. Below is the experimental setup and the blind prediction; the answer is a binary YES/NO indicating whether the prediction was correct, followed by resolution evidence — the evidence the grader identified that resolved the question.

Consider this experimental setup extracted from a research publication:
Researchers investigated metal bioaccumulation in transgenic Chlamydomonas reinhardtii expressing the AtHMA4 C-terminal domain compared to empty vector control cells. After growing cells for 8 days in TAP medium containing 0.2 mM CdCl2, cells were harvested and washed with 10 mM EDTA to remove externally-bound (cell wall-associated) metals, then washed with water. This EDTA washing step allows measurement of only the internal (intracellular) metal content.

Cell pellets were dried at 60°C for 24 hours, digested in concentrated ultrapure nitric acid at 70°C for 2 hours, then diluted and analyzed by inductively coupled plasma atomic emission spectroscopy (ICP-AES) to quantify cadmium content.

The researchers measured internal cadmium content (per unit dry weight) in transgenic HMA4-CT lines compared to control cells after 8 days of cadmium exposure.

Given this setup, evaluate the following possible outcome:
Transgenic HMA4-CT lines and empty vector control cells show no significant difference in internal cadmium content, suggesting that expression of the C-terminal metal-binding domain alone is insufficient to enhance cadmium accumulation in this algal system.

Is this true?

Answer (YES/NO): NO